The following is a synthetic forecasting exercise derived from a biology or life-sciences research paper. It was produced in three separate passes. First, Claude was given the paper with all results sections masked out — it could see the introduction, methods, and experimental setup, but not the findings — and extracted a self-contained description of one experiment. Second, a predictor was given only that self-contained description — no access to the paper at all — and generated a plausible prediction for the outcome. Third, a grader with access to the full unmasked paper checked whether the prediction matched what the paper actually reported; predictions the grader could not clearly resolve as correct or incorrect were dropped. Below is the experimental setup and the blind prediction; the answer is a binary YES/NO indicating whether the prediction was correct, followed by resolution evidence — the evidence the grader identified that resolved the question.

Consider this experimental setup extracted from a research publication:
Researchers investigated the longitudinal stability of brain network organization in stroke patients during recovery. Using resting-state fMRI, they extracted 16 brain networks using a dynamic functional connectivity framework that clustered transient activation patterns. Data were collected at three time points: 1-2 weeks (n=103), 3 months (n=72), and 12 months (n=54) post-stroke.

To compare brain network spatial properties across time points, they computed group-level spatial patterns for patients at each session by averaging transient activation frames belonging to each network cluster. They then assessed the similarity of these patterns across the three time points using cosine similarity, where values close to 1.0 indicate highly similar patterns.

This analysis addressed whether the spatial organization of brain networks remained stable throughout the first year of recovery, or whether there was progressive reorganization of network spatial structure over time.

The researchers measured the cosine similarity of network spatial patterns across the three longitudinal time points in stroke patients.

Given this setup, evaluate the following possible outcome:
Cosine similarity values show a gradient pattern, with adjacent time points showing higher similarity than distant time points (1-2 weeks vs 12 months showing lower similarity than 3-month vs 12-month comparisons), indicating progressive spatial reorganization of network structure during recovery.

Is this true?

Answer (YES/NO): NO